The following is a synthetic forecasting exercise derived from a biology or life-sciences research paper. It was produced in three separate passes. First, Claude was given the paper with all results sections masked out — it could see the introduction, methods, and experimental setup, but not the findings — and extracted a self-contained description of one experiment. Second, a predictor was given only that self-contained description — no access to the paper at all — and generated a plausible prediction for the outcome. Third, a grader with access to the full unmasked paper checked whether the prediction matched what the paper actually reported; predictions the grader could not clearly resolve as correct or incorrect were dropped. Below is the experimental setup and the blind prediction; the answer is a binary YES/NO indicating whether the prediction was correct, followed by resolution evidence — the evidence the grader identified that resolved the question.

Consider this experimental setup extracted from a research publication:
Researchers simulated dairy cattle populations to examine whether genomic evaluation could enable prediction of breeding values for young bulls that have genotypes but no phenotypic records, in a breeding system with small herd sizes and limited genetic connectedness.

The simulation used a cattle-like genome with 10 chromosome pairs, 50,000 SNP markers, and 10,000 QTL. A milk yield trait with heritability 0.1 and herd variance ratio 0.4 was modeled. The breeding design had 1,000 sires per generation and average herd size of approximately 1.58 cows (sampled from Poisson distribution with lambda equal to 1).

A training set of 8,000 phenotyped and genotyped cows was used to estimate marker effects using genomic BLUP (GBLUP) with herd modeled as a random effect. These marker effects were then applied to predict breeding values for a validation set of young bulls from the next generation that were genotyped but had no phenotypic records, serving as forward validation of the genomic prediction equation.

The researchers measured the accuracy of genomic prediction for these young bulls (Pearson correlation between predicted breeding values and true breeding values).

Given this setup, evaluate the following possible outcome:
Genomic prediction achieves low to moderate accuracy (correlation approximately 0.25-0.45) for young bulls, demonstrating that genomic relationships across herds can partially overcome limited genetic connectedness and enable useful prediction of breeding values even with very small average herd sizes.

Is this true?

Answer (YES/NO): YES